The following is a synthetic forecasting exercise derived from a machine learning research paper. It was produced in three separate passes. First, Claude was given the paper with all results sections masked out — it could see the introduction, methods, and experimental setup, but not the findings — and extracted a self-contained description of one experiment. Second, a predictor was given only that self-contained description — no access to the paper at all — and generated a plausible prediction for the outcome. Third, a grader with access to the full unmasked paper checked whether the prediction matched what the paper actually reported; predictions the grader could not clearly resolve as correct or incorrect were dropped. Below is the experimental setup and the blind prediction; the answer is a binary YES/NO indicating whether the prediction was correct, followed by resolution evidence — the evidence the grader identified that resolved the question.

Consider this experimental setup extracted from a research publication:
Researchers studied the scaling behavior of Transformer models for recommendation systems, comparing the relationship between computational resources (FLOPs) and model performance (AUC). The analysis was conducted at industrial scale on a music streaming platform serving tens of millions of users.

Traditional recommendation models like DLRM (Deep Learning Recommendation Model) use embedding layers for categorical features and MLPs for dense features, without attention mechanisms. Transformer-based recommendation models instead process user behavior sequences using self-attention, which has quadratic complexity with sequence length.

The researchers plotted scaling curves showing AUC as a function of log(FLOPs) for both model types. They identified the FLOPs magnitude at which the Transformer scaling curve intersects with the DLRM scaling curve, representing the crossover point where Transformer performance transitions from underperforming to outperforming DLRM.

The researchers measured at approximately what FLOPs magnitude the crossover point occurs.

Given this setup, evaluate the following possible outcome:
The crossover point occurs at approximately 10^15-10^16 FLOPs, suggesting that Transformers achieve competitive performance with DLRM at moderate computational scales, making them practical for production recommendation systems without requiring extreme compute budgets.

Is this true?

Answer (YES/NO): NO